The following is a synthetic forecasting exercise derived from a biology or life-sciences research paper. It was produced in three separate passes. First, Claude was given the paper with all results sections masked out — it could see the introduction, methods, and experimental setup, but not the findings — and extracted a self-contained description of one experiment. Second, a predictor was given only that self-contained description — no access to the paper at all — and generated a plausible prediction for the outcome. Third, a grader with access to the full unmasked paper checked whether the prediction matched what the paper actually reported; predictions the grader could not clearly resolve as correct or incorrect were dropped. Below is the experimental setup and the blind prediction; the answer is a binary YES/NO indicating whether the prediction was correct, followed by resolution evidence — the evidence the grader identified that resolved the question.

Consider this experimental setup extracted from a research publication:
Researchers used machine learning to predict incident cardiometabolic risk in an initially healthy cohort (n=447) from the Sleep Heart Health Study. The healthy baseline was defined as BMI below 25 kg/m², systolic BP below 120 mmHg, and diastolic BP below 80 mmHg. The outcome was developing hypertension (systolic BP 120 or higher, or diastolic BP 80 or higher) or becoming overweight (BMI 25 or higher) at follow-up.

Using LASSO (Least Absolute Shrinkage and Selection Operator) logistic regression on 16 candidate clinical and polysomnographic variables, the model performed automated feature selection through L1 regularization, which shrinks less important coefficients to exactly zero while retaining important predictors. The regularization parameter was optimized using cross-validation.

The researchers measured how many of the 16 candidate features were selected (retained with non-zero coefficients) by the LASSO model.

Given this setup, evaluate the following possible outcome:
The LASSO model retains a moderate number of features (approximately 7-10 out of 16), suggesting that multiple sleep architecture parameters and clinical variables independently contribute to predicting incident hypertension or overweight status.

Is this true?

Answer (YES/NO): NO